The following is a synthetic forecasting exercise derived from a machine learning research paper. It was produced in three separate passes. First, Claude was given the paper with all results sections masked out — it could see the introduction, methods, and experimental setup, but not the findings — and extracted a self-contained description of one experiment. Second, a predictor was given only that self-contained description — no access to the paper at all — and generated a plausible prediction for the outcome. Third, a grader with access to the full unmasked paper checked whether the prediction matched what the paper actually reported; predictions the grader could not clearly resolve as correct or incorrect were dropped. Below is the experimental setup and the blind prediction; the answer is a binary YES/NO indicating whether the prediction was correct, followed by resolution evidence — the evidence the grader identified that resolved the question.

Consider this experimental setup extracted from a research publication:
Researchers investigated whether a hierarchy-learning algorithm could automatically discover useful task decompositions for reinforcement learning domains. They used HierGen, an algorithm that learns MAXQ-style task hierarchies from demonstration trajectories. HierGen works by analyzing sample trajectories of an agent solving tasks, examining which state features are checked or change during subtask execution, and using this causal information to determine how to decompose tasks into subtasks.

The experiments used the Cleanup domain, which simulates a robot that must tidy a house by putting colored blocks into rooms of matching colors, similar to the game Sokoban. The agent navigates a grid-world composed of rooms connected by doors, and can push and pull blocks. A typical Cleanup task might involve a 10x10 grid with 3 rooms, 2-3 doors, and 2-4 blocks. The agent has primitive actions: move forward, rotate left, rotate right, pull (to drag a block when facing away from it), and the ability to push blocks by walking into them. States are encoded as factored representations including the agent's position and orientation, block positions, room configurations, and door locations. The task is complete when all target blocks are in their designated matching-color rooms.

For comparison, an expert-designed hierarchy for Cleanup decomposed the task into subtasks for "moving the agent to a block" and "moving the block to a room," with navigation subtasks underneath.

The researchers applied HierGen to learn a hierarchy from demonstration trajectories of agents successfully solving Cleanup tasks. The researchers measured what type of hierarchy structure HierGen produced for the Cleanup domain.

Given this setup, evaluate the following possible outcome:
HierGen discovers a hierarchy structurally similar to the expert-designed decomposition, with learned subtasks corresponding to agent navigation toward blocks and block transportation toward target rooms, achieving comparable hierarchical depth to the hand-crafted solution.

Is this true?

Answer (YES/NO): NO